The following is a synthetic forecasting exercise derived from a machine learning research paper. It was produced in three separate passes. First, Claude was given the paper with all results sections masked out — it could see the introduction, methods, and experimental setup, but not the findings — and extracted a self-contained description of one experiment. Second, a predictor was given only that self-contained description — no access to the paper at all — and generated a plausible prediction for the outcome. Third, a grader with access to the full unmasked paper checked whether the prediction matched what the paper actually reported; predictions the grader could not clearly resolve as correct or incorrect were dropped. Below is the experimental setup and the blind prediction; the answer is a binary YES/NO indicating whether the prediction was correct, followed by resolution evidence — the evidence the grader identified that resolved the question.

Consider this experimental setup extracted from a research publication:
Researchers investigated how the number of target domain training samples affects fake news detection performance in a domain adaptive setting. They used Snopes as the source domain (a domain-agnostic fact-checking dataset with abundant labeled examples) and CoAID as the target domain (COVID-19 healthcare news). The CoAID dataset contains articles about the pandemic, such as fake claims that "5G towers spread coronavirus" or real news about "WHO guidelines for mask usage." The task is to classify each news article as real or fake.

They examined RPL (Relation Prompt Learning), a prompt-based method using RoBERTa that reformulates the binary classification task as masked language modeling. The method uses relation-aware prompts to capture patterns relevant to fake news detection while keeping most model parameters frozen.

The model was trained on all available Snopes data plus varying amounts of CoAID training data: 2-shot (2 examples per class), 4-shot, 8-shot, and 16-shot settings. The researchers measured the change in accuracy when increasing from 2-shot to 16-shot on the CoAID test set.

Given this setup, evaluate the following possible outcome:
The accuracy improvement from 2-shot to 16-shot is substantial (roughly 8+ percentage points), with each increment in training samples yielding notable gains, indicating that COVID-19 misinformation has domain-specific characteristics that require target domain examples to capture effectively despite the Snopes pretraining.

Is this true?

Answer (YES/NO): NO